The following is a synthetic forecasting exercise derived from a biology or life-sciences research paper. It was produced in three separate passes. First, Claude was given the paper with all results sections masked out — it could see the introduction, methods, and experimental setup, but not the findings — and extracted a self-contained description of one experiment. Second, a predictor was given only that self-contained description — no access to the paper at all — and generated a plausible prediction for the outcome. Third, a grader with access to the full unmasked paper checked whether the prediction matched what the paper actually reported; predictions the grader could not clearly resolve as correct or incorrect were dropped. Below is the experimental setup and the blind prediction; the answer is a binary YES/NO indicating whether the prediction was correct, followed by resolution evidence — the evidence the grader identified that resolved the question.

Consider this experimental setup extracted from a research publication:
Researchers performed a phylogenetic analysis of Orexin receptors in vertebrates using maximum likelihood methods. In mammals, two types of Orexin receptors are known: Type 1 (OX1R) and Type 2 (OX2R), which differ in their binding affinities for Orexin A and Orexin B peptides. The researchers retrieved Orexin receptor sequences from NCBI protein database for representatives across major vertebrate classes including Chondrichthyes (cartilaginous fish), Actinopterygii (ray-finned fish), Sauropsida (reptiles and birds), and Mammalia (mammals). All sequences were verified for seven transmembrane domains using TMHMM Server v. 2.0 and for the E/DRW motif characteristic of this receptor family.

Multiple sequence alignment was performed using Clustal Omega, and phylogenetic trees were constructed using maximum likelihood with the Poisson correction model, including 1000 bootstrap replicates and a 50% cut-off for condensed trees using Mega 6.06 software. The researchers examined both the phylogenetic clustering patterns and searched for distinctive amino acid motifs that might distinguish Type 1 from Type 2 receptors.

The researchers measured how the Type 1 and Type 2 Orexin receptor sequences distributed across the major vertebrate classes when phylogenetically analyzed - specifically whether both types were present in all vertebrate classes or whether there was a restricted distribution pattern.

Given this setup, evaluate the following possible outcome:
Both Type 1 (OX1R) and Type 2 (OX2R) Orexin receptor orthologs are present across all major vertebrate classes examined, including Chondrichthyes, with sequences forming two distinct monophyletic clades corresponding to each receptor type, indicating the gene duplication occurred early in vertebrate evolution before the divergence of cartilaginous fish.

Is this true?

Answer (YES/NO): NO